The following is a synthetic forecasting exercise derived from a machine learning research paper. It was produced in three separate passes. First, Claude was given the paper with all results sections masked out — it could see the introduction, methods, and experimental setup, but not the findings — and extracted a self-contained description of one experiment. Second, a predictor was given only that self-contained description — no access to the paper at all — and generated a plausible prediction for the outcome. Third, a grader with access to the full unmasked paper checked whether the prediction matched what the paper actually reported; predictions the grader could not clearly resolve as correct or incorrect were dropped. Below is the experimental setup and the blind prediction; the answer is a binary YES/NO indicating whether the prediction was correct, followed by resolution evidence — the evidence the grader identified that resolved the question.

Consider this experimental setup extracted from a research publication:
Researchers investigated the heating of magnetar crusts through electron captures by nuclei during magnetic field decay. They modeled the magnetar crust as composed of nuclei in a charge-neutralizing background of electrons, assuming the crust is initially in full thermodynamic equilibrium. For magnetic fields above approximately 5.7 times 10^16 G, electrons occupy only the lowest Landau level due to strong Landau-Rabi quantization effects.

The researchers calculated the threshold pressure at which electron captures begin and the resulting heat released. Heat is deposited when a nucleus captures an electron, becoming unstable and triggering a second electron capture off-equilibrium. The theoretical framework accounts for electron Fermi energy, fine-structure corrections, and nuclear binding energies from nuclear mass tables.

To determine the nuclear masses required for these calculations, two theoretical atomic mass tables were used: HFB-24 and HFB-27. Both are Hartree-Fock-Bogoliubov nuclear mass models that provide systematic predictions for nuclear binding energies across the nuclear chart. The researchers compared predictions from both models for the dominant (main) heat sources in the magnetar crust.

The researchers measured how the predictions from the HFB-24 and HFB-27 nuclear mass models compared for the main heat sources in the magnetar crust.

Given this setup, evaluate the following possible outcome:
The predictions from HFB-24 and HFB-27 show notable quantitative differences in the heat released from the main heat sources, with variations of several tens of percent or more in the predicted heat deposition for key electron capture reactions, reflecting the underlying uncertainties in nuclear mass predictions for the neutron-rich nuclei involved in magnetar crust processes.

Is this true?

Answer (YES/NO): NO